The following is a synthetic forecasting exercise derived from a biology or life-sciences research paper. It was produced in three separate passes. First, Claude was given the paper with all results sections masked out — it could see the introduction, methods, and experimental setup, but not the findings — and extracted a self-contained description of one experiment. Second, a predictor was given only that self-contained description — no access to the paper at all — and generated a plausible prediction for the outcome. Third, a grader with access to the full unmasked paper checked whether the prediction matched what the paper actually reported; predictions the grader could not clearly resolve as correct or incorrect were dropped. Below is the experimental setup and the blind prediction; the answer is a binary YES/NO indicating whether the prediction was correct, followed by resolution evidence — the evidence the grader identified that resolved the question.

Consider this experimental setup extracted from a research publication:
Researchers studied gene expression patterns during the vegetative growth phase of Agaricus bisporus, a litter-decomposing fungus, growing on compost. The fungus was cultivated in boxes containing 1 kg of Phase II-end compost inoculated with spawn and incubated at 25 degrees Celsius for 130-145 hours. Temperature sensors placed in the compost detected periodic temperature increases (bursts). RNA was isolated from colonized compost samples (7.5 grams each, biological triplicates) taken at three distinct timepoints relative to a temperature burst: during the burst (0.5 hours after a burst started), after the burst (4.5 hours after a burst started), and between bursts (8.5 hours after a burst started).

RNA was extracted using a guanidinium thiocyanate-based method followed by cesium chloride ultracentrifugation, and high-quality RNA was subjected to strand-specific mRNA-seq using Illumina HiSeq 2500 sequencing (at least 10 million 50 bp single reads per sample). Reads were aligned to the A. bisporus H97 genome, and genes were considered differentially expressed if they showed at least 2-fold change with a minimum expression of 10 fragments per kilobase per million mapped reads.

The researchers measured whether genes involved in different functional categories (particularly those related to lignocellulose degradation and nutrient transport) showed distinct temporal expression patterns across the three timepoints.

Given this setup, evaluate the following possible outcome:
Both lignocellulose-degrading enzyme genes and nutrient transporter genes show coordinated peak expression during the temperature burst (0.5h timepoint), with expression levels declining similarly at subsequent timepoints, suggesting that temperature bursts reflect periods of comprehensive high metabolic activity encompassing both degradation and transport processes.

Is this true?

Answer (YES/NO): NO